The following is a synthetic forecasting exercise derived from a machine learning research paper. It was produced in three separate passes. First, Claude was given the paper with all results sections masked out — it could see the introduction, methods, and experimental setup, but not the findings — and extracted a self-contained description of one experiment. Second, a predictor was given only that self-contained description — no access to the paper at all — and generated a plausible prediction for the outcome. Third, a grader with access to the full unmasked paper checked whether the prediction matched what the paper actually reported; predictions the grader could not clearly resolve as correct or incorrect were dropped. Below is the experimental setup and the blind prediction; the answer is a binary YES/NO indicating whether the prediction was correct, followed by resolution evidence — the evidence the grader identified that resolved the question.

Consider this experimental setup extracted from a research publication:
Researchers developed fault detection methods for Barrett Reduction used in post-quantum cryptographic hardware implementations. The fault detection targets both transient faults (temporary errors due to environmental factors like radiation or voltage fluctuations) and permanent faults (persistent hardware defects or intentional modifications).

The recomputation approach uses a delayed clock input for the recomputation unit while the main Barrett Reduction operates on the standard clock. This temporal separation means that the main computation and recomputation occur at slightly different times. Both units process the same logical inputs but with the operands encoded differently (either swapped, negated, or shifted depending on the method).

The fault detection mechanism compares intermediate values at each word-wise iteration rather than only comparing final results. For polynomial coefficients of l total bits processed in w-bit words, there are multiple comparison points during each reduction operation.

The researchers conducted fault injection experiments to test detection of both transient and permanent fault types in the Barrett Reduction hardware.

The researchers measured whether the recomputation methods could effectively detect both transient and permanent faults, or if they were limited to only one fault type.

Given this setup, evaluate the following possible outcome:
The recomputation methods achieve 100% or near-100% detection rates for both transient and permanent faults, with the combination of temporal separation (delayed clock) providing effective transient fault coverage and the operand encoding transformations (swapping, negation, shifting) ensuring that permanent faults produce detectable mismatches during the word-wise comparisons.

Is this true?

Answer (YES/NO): YES